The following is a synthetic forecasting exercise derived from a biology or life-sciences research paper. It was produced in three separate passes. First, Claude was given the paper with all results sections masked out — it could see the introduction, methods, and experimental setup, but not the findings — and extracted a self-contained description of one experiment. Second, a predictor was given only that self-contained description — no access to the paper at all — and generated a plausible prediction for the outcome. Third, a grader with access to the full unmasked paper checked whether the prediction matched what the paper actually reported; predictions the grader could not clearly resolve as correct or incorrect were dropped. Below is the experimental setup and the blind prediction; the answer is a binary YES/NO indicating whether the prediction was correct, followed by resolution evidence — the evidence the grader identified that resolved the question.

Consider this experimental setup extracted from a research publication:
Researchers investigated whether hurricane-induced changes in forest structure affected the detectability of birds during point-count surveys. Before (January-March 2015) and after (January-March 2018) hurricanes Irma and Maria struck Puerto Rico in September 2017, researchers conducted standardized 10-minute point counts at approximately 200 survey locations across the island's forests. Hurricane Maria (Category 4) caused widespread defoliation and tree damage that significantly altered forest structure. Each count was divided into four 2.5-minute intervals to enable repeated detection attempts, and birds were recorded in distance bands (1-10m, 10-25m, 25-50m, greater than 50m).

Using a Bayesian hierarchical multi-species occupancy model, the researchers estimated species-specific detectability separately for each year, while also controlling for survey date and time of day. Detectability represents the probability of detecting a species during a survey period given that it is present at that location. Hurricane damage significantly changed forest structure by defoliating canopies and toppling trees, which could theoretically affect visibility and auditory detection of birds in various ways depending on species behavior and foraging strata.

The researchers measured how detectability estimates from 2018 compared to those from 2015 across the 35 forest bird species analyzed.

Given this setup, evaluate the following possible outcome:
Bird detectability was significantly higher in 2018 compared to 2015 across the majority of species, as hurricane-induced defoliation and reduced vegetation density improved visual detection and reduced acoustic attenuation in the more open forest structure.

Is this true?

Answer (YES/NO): NO